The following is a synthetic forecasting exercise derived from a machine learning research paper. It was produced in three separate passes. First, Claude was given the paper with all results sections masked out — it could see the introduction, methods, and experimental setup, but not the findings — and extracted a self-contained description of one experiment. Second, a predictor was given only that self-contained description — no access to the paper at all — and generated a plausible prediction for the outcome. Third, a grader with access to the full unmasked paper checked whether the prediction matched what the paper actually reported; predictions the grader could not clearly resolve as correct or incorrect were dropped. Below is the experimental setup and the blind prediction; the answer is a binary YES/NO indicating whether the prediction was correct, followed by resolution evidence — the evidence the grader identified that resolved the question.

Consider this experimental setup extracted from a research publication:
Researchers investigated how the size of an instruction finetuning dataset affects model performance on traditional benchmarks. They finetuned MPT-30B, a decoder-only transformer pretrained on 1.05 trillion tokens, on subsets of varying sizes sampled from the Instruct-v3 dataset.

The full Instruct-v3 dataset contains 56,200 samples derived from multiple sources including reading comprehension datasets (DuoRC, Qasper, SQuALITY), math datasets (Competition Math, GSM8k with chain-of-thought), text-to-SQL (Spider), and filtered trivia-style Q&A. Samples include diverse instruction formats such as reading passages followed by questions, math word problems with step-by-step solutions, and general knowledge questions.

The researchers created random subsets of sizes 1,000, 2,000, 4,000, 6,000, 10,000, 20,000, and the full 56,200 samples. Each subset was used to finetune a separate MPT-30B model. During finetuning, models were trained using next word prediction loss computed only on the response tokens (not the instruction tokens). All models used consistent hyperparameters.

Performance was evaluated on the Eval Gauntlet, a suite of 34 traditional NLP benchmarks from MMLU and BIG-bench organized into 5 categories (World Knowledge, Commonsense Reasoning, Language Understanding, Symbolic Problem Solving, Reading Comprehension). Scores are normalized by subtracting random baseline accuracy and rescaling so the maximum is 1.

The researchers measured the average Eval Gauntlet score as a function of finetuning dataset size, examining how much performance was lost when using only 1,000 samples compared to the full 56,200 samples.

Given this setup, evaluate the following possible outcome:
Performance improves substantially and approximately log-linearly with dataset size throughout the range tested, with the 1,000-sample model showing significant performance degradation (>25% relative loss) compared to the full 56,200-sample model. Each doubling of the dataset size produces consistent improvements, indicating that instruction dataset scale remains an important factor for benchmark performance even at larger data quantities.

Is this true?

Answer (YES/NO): NO